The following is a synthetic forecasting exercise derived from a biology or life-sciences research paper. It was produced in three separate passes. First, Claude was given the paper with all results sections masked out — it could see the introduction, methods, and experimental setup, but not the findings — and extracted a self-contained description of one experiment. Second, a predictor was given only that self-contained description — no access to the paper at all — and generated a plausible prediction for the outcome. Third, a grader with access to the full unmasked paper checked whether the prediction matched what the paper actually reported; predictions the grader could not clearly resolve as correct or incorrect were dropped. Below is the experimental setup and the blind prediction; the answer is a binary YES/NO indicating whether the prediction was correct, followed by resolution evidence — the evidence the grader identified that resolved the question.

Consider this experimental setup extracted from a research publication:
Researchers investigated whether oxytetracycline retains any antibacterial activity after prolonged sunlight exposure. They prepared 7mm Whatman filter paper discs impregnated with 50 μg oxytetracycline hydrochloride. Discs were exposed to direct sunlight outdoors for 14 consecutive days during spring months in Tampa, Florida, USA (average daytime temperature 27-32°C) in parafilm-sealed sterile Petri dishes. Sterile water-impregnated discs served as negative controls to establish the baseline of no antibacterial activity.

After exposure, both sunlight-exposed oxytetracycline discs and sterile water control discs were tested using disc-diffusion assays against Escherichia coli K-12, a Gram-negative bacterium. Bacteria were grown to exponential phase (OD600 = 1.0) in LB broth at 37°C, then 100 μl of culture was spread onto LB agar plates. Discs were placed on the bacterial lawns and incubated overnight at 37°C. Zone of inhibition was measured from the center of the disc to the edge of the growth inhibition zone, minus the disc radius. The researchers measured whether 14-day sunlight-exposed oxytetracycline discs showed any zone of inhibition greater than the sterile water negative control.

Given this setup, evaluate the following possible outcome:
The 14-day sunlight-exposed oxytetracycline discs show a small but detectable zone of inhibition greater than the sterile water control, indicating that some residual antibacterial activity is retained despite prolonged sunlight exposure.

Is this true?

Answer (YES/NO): YES